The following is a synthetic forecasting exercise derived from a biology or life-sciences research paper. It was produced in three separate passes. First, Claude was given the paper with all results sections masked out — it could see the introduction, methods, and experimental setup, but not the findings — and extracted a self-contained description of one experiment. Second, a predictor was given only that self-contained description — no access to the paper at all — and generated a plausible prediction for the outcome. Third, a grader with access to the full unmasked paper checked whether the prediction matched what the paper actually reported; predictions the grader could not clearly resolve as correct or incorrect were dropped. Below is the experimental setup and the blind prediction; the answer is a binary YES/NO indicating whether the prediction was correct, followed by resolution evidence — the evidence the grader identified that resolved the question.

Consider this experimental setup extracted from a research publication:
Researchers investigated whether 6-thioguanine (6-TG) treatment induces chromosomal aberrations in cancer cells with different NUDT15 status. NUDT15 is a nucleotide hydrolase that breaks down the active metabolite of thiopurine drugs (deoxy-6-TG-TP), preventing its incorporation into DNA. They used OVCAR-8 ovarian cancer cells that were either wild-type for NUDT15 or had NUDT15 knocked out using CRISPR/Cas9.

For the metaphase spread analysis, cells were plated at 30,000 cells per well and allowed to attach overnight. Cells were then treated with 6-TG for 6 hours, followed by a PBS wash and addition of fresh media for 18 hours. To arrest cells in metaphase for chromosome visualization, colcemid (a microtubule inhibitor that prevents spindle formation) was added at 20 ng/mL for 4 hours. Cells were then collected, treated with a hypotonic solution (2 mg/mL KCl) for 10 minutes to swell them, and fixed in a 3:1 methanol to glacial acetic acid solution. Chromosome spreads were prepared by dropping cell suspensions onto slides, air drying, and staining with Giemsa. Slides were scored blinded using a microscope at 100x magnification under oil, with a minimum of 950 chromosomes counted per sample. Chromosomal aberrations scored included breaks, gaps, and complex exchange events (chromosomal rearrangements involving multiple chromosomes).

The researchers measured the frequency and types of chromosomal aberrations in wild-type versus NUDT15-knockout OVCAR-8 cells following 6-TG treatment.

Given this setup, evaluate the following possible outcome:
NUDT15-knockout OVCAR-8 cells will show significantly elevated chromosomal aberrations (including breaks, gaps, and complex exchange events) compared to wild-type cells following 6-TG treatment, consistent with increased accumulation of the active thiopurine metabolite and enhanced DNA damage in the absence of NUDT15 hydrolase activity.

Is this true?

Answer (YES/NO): YES